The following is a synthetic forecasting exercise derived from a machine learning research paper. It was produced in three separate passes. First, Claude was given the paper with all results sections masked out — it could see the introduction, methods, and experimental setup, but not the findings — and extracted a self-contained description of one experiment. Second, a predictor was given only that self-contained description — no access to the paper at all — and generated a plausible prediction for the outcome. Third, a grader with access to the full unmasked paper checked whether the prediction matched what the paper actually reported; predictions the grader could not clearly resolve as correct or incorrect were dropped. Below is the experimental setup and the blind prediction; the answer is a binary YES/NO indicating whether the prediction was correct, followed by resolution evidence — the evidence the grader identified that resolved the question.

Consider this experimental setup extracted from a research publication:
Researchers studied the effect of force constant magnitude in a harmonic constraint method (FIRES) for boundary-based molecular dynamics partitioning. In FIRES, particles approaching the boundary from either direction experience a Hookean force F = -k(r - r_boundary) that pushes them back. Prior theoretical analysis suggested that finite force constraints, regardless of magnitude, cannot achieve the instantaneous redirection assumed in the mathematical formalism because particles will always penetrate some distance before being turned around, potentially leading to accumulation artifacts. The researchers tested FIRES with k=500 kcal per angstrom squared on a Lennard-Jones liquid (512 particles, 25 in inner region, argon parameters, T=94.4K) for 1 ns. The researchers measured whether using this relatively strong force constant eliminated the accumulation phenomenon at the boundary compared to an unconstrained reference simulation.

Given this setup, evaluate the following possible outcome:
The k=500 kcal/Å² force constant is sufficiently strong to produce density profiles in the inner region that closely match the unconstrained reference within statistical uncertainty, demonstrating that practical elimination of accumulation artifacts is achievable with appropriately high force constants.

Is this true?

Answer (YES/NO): NO